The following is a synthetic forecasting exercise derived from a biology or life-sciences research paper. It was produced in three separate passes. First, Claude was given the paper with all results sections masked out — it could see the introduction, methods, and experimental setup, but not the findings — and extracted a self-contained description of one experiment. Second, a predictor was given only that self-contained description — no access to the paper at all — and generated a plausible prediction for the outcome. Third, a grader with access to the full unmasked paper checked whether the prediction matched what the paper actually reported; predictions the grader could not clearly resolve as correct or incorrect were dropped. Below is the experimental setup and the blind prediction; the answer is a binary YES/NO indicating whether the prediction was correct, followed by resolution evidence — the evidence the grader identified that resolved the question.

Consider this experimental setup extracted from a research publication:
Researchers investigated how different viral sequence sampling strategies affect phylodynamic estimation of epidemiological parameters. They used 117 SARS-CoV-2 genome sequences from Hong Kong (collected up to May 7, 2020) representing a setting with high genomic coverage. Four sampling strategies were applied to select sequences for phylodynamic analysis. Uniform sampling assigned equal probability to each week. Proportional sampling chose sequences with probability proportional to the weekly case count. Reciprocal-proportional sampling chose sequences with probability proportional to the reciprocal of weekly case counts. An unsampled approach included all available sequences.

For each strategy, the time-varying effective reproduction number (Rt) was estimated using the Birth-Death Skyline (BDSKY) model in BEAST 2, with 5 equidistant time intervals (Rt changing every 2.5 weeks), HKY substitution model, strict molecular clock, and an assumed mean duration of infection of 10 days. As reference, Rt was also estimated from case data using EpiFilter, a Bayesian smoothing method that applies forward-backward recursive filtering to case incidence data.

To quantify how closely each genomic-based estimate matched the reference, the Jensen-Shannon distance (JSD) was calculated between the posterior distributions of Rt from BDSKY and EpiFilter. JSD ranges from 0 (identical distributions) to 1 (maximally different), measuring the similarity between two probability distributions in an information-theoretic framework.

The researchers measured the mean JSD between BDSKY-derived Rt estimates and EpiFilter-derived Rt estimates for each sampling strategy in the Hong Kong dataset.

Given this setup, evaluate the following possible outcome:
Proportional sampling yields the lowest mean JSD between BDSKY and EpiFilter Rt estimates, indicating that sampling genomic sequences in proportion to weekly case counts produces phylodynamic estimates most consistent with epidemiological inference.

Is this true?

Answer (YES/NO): YES